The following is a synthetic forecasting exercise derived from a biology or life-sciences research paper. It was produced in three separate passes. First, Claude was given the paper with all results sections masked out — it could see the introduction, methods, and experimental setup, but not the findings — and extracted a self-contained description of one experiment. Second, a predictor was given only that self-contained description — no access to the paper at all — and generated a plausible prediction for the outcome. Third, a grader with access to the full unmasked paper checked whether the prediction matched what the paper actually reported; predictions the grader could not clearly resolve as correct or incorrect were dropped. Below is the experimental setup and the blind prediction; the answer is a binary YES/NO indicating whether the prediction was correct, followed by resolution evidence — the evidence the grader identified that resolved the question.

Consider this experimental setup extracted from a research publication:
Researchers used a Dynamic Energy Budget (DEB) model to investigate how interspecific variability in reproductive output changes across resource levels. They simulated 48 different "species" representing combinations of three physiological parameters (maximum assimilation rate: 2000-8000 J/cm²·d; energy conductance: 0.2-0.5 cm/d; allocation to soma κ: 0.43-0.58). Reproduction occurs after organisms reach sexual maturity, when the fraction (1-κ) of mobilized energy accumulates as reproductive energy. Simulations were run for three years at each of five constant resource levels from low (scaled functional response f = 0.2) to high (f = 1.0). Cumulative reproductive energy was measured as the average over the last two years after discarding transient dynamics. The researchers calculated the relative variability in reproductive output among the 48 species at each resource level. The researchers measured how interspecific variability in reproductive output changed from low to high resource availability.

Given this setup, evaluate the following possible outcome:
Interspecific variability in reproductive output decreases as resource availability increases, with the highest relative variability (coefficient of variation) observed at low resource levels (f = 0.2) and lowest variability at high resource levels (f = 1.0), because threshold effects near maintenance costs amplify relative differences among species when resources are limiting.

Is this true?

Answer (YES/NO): NO